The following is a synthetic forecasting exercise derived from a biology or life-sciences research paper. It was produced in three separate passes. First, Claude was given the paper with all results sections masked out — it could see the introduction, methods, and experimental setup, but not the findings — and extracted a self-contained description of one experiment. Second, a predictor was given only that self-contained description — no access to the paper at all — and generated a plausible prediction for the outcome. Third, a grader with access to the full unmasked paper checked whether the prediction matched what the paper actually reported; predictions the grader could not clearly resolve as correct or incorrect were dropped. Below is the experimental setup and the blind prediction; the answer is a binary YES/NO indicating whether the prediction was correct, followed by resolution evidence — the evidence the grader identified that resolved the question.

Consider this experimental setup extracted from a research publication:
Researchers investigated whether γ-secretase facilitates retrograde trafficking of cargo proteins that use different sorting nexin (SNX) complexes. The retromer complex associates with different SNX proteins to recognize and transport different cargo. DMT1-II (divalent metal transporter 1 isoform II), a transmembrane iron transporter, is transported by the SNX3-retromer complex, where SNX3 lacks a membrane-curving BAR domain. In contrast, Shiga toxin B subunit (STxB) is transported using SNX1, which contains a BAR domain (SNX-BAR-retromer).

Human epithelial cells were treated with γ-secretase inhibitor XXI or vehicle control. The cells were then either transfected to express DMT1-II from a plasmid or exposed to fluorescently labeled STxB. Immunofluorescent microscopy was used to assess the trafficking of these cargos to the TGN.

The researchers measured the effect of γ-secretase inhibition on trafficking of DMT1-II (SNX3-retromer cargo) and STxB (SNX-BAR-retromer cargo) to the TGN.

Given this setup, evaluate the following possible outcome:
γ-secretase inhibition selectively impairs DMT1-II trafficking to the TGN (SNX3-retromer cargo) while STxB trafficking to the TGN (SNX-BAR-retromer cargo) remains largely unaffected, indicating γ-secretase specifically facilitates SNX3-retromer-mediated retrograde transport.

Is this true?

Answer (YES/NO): NO